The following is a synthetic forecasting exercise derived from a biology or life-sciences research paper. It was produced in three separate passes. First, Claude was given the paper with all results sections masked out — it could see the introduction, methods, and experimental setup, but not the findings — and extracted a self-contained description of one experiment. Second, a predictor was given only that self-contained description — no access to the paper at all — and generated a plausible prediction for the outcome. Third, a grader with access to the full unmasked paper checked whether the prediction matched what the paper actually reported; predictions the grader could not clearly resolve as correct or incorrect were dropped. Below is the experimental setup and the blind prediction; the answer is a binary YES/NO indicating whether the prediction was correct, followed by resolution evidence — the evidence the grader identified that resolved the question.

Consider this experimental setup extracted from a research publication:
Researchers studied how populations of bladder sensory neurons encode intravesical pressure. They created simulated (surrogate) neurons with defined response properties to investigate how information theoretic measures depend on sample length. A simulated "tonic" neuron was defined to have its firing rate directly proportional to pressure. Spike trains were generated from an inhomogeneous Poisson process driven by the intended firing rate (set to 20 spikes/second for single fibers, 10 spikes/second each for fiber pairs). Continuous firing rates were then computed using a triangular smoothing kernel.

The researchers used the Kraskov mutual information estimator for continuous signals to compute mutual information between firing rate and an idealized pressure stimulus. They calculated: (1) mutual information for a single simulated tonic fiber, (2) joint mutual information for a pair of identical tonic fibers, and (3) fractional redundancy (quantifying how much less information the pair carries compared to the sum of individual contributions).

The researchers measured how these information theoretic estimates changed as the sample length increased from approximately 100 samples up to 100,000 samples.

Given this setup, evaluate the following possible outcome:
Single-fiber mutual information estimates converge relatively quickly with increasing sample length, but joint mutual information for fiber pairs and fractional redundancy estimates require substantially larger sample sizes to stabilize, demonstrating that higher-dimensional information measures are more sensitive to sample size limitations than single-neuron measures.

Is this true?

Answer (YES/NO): NO